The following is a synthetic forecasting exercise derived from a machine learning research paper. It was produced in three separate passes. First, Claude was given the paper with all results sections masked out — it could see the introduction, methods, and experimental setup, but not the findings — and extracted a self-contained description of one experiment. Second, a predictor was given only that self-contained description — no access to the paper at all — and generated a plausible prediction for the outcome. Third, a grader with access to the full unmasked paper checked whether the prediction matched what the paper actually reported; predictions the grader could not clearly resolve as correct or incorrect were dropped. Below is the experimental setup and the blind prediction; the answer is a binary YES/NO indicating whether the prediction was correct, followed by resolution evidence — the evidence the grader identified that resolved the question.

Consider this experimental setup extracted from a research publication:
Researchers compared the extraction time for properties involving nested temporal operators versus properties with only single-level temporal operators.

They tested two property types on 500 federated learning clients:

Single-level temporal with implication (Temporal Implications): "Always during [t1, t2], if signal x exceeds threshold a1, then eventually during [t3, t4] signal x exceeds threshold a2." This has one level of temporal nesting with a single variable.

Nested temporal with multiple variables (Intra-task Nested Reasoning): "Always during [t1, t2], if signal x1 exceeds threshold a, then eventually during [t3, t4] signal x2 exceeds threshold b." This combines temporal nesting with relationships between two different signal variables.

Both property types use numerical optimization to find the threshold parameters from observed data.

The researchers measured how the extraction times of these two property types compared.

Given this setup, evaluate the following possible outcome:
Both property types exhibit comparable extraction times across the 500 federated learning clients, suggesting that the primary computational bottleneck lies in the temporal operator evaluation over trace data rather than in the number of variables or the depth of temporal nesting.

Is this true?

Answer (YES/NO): YES